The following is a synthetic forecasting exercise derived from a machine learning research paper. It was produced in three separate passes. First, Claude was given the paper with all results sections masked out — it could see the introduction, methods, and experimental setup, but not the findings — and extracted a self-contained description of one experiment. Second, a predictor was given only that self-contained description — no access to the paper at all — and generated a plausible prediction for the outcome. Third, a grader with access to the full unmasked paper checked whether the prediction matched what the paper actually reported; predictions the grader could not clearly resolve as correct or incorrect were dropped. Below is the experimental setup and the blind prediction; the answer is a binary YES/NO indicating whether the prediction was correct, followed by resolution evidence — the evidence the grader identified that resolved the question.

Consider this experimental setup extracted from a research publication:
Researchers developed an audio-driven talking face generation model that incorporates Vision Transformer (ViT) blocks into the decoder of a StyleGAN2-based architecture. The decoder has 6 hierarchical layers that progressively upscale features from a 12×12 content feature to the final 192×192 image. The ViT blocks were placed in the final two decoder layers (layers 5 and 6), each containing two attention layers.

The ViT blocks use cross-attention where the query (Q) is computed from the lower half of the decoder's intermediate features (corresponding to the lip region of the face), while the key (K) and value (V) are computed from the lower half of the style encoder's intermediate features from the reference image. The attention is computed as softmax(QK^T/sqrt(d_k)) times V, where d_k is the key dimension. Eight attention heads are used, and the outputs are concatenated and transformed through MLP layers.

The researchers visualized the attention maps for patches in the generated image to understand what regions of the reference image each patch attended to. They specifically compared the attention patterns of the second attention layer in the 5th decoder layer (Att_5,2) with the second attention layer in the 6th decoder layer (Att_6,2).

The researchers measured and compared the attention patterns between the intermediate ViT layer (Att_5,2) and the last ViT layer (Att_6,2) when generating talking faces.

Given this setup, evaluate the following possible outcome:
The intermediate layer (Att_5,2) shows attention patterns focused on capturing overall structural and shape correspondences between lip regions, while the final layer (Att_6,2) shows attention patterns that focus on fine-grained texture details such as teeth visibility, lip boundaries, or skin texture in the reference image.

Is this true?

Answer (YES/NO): NO